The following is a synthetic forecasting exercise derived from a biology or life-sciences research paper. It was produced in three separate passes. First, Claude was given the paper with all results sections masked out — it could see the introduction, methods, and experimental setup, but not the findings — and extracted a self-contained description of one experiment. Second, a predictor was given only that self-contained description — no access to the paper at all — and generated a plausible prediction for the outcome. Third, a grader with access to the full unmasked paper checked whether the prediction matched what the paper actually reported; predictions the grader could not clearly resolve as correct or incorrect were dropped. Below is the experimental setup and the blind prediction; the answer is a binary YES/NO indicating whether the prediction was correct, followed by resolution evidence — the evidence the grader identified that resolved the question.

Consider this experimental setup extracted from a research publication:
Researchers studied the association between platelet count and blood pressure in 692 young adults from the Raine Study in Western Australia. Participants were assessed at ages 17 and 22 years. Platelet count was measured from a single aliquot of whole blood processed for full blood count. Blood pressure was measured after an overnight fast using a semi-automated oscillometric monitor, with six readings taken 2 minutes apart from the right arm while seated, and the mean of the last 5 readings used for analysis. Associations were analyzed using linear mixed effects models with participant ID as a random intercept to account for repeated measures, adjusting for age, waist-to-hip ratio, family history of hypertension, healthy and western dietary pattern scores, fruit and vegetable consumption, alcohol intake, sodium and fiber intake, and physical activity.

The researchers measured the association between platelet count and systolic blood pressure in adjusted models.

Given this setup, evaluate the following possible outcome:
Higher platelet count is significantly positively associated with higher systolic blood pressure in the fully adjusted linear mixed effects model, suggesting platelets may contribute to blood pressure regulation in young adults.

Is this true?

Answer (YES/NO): YES